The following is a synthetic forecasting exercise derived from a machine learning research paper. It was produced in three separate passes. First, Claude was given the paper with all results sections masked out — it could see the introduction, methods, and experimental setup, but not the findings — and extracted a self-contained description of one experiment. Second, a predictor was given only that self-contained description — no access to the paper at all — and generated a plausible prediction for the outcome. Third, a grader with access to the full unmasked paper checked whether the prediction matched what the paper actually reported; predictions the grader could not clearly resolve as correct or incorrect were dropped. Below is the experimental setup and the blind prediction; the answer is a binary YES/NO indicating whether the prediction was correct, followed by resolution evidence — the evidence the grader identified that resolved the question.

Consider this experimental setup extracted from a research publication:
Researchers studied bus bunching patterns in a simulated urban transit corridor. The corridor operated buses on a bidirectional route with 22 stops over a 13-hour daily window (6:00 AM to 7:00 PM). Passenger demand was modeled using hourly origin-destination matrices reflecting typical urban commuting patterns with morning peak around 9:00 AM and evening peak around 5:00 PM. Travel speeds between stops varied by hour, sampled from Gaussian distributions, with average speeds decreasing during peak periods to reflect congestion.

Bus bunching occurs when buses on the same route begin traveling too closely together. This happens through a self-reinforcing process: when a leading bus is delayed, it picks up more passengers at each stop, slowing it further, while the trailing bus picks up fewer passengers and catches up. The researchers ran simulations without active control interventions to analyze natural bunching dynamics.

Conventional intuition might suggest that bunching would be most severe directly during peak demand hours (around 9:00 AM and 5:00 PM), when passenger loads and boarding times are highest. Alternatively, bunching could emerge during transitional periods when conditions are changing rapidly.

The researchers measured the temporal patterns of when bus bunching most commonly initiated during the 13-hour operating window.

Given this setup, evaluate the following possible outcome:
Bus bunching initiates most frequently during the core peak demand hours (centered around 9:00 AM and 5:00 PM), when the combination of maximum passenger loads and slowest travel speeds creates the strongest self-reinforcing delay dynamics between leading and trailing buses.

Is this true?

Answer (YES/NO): NO